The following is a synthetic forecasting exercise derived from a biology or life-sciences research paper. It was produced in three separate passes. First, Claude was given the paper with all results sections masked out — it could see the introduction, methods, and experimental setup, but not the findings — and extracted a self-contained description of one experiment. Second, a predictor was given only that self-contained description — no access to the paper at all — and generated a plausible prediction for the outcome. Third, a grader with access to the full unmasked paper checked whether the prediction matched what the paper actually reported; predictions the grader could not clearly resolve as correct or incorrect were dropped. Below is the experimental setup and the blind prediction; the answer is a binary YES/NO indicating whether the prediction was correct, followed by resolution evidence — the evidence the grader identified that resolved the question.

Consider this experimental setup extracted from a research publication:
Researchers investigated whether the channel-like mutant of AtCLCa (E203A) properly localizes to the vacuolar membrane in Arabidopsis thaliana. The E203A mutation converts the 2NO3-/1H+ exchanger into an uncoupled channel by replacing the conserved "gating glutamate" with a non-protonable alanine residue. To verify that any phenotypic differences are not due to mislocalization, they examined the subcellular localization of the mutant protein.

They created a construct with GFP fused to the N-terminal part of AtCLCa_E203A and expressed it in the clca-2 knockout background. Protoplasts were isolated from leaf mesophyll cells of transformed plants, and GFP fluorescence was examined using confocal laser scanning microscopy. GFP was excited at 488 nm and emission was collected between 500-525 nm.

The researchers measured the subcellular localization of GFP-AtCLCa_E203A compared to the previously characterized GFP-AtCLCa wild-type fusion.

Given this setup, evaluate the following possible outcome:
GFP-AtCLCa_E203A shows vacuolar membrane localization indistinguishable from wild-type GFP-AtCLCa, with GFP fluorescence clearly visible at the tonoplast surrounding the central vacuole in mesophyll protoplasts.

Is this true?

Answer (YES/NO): NO